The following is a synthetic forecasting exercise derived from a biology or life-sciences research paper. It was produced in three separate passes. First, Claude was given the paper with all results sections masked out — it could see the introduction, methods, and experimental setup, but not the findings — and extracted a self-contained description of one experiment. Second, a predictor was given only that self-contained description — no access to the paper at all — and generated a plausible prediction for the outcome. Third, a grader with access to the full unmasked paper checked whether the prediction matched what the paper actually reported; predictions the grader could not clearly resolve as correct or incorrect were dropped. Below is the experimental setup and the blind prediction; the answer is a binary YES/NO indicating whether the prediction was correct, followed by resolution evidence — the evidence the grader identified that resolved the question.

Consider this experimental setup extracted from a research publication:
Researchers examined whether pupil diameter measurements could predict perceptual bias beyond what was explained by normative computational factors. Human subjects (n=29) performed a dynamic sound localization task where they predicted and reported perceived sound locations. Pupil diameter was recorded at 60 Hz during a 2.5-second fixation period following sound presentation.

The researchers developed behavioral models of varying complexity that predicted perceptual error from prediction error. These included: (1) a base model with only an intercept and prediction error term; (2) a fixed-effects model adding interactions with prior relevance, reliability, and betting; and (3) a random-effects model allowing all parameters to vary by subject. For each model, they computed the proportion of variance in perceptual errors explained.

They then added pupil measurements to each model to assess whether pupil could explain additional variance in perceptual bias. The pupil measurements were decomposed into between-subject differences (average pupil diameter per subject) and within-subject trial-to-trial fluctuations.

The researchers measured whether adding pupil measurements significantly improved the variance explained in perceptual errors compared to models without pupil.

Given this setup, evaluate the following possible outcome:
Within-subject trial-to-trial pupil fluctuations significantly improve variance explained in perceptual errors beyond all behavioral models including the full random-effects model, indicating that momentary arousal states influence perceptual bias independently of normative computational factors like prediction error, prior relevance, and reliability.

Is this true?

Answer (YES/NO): YES